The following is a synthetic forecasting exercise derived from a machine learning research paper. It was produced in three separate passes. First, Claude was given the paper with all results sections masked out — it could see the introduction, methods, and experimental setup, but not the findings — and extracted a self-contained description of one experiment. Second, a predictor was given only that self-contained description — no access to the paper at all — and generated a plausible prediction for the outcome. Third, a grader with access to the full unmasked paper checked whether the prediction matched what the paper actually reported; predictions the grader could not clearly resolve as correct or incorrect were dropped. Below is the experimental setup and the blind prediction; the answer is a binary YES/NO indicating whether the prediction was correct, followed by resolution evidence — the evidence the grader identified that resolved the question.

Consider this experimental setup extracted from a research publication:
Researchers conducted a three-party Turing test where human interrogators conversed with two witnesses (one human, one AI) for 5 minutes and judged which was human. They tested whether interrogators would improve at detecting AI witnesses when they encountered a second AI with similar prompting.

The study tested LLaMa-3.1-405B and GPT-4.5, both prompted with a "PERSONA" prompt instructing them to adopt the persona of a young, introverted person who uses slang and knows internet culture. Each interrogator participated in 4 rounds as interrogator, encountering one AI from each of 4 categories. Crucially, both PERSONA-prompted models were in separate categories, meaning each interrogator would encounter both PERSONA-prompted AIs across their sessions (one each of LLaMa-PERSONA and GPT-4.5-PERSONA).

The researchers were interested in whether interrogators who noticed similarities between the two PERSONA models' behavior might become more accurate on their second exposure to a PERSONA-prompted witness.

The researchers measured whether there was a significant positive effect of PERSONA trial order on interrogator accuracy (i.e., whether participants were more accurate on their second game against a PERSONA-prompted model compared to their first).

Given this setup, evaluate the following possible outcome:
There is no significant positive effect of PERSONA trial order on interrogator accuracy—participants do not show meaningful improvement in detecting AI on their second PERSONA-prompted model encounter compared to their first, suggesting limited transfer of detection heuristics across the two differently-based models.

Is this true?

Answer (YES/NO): YES